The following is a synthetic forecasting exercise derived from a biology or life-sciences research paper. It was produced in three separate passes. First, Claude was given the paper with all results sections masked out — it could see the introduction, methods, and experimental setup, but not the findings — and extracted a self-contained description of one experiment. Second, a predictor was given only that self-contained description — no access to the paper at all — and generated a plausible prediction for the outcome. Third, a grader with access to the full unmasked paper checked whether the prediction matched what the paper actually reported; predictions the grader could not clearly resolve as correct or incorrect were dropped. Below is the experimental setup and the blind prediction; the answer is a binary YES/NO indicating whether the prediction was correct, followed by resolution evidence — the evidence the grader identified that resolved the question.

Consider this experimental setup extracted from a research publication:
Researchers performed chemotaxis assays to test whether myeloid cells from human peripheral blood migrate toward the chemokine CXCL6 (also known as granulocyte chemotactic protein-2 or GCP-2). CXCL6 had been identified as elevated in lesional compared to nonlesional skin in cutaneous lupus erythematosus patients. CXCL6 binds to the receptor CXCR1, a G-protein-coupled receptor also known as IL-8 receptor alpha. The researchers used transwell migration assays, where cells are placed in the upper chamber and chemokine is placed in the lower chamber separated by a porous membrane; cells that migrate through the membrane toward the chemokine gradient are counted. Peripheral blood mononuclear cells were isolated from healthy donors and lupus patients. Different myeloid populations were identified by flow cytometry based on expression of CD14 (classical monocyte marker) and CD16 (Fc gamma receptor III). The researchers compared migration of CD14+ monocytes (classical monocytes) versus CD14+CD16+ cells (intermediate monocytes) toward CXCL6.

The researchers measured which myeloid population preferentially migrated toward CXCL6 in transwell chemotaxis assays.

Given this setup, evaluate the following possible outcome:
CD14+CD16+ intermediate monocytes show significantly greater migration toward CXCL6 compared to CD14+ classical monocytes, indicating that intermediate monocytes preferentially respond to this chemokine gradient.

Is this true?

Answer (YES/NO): YES